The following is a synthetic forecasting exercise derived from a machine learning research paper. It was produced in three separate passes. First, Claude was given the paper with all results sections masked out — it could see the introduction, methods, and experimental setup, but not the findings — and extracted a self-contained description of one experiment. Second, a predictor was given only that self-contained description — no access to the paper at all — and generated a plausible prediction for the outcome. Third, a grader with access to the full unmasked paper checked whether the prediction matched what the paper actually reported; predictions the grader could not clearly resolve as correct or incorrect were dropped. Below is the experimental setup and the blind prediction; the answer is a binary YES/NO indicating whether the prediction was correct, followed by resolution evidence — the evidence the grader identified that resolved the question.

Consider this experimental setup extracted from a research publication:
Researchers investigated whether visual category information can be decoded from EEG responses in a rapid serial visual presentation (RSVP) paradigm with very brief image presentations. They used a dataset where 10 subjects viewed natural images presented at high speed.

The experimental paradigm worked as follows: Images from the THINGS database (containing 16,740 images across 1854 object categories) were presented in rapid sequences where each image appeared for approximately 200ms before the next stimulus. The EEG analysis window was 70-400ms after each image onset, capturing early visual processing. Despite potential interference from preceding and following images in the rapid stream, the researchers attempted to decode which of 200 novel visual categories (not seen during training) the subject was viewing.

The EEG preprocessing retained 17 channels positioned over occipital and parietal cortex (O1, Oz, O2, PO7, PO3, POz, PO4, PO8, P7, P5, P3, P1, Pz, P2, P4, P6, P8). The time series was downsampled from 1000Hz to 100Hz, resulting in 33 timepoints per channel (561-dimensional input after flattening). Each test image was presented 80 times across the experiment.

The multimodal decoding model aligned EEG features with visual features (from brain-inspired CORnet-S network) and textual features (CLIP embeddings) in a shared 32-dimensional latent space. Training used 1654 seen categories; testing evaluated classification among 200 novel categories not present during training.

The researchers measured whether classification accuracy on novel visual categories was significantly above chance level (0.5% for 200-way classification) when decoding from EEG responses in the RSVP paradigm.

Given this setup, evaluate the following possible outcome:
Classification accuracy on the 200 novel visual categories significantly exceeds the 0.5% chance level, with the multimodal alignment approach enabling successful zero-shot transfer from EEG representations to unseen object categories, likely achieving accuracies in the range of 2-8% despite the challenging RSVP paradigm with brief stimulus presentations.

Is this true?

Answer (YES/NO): YES